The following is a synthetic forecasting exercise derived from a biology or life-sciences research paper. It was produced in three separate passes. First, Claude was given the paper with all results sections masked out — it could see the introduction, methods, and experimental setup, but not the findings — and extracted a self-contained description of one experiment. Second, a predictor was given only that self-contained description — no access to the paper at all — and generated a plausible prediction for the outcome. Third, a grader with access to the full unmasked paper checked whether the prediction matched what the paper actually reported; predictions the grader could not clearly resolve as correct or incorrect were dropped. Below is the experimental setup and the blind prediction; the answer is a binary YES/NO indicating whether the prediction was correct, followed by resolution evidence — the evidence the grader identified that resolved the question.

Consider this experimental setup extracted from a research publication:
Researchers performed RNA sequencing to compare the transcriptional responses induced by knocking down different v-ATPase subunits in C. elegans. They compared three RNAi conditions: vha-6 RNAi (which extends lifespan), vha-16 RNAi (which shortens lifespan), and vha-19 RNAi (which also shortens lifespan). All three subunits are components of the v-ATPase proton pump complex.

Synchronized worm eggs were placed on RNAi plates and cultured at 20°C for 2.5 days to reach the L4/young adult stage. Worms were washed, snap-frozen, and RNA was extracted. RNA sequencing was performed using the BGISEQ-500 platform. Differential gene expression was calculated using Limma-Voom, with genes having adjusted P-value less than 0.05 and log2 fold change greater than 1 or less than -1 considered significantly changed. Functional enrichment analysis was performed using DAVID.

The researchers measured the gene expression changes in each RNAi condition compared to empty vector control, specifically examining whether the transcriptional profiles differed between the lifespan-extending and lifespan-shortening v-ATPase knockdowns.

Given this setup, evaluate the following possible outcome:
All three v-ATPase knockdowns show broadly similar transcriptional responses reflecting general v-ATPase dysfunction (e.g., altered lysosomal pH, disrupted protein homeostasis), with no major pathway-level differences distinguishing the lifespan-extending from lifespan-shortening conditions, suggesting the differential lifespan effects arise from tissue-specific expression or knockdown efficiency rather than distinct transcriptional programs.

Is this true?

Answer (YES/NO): NO